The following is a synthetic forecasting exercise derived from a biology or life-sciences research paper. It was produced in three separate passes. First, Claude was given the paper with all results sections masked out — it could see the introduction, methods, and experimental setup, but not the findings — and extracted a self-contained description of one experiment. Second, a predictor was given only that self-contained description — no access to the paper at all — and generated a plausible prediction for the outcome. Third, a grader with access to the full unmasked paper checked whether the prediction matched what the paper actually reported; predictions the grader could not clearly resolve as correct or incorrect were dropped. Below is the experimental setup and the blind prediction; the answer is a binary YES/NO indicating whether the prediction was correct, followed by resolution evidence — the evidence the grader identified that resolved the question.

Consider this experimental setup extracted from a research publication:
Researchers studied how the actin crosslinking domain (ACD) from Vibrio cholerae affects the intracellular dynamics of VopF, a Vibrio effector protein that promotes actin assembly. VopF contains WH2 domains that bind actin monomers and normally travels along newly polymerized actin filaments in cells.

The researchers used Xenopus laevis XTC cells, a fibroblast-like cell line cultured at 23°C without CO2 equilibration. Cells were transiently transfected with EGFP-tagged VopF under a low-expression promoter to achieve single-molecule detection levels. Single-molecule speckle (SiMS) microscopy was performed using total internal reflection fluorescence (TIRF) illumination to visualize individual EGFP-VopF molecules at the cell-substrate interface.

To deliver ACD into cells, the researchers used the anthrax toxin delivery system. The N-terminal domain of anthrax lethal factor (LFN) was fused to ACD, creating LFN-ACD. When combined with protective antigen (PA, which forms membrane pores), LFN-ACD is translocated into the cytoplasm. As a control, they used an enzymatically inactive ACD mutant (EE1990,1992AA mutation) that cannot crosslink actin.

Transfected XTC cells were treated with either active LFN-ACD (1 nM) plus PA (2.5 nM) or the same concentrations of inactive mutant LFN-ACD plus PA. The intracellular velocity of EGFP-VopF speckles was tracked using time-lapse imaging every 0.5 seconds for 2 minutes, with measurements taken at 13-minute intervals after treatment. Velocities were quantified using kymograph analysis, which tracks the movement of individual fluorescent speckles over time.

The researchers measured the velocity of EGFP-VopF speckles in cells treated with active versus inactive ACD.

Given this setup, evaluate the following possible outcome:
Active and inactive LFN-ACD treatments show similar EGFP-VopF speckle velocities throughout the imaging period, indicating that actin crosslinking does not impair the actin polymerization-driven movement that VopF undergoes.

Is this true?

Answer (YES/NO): NO